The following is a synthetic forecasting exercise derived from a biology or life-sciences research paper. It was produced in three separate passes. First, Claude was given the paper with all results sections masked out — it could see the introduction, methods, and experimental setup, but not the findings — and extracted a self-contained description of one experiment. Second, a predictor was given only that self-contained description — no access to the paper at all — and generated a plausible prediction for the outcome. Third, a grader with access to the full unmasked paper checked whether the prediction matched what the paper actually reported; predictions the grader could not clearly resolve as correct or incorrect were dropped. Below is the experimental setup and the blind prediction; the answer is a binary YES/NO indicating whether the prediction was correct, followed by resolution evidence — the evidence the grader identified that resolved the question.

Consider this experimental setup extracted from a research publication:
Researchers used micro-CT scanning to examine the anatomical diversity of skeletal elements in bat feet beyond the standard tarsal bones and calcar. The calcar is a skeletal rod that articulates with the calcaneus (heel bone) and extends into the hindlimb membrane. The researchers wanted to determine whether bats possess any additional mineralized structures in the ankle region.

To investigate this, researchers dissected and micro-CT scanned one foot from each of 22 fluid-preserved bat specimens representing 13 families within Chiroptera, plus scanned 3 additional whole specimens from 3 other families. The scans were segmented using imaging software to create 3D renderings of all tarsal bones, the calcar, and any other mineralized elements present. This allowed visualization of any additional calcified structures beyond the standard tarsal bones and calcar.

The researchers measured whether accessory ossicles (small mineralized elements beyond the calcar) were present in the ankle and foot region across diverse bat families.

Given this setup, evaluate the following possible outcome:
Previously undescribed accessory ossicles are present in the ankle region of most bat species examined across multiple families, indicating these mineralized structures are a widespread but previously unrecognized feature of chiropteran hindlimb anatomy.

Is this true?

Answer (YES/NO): NO